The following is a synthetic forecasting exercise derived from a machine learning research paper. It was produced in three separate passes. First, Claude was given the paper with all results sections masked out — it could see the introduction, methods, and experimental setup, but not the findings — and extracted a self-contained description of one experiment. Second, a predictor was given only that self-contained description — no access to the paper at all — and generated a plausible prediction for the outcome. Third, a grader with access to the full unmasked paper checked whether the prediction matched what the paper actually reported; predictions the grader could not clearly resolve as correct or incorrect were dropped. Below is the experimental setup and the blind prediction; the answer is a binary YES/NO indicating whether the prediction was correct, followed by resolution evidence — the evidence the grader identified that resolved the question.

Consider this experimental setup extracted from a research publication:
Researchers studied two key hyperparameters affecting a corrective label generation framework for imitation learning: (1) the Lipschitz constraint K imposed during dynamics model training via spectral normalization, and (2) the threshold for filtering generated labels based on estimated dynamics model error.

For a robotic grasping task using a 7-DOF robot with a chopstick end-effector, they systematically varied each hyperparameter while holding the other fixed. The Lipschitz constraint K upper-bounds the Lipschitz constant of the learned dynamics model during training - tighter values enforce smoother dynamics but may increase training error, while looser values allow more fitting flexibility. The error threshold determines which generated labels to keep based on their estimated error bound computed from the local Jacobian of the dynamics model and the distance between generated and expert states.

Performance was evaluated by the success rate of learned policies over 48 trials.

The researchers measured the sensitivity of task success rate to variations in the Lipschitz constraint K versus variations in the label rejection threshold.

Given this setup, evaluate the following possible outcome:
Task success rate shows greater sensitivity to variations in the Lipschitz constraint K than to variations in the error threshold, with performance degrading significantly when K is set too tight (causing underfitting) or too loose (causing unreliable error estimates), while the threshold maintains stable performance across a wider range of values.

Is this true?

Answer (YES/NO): NO